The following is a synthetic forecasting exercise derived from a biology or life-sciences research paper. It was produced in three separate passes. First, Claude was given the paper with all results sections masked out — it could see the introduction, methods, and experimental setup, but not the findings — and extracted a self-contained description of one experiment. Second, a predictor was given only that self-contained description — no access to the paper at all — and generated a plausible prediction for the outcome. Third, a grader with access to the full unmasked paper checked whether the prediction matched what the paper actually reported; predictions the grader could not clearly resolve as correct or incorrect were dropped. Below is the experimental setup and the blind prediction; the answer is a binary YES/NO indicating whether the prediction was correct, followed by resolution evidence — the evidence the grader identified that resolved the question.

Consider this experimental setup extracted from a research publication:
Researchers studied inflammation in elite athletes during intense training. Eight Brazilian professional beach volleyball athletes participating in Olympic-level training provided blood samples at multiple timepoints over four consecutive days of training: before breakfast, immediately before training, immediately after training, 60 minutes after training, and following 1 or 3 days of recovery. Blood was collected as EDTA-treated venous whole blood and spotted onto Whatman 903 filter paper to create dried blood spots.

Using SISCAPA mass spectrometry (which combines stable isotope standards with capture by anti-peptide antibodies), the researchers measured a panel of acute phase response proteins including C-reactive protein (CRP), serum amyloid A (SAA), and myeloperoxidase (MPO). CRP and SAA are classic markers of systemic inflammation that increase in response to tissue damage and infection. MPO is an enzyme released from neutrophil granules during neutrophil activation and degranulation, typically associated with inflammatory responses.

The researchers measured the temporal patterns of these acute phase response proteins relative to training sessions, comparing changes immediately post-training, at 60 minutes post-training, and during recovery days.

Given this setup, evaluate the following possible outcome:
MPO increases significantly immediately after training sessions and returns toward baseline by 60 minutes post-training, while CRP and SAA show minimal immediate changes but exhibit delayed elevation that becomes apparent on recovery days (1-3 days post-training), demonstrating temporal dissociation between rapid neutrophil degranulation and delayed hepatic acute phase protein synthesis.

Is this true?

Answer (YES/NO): NO